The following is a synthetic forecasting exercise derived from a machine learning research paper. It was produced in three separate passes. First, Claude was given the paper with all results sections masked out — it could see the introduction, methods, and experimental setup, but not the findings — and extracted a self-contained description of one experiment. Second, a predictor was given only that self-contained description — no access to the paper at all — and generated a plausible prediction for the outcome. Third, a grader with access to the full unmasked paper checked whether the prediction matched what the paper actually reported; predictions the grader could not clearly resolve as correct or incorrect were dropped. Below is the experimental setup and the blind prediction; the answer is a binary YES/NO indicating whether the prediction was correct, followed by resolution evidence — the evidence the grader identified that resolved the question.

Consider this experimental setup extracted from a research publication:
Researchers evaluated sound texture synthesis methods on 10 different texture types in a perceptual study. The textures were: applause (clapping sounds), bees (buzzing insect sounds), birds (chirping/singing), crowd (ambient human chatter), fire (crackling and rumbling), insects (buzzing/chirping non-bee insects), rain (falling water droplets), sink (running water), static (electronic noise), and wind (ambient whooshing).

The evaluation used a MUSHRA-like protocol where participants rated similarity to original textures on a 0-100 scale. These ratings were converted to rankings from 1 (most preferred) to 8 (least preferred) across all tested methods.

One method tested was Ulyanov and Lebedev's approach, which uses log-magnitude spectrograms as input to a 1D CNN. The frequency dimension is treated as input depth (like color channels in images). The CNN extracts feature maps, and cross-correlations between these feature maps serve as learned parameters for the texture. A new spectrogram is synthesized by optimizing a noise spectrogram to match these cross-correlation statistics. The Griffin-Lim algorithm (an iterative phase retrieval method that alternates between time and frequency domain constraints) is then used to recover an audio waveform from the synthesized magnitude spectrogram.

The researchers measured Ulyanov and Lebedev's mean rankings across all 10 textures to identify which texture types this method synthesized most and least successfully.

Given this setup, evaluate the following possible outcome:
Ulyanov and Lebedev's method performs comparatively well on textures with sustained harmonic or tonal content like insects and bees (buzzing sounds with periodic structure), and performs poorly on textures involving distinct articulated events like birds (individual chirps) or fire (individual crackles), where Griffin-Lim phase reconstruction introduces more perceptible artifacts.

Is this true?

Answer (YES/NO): NO